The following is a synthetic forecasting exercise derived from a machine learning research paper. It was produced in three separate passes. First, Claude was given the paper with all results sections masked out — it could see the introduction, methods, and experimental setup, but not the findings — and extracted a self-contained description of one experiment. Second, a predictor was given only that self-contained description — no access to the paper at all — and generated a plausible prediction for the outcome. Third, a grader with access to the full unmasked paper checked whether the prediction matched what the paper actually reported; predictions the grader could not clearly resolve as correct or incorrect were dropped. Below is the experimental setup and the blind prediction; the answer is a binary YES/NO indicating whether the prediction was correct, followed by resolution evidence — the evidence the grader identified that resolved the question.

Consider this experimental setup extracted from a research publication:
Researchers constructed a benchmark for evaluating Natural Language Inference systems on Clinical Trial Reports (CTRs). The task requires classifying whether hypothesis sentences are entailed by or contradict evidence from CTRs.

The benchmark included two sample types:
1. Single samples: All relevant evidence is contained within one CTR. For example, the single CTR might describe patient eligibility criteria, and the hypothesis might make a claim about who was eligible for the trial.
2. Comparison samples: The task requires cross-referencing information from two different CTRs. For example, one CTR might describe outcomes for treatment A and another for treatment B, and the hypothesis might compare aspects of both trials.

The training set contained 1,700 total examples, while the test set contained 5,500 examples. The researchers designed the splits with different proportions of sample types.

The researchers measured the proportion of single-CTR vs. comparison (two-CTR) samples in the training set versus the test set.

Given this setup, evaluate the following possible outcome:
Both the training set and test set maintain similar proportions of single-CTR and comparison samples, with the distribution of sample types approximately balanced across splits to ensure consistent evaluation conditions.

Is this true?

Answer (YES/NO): NO